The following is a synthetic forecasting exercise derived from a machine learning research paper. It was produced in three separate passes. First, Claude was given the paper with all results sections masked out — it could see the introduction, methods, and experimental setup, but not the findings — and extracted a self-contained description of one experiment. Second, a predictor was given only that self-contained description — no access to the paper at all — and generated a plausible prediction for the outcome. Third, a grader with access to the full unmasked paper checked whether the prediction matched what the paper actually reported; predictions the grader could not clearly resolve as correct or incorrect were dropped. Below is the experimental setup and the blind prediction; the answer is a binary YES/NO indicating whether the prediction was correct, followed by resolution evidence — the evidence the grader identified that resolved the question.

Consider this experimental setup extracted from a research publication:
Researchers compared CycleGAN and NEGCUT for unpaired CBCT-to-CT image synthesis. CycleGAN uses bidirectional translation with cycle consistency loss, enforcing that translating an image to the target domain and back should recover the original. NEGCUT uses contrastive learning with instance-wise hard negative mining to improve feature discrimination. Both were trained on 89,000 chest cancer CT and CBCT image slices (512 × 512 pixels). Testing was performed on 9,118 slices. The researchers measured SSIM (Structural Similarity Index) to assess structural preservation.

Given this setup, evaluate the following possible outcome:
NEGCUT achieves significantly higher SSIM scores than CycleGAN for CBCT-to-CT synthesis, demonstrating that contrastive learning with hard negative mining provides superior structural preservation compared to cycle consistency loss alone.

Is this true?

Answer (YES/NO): YES